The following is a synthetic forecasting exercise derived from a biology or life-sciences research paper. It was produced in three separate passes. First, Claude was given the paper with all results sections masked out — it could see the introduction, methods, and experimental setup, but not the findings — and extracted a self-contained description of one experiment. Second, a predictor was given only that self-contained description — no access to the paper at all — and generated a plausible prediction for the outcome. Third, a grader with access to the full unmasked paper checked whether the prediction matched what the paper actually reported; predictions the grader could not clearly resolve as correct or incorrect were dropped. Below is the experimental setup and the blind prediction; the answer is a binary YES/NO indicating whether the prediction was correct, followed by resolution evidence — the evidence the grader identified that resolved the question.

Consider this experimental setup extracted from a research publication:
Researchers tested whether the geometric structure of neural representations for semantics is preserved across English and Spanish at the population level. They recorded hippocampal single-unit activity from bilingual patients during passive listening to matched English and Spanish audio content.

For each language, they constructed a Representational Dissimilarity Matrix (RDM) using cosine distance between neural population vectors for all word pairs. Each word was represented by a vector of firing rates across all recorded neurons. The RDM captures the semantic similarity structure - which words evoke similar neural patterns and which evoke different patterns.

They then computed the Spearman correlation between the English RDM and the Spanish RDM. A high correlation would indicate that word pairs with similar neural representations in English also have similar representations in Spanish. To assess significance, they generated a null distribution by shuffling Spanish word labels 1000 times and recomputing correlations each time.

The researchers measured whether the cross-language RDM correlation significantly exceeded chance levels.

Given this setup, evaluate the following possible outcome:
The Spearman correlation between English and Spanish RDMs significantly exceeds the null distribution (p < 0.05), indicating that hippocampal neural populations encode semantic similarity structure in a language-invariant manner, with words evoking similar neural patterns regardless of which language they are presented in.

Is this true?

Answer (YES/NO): YES